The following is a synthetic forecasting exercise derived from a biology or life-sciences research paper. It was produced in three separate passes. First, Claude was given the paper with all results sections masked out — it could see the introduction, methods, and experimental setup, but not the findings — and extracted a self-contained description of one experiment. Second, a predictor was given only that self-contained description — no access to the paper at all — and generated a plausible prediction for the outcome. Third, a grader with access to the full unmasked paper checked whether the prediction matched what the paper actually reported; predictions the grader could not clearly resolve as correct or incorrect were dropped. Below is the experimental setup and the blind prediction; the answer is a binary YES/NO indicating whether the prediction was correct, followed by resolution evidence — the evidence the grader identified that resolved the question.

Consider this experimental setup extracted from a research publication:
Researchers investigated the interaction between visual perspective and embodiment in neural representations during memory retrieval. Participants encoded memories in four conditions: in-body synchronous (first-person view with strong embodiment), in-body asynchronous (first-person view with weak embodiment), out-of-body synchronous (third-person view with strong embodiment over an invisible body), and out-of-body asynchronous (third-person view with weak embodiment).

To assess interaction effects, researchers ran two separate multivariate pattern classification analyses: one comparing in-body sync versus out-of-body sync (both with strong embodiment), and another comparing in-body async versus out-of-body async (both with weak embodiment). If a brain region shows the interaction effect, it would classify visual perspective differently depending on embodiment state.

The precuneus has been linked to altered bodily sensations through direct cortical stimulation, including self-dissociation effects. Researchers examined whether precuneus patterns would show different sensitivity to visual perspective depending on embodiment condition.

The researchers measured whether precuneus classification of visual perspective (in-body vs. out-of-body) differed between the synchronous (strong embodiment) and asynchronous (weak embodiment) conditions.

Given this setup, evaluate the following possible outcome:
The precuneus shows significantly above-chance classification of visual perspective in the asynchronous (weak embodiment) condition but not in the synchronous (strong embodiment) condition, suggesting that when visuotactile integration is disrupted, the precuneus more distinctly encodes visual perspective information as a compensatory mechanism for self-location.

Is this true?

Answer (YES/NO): YES